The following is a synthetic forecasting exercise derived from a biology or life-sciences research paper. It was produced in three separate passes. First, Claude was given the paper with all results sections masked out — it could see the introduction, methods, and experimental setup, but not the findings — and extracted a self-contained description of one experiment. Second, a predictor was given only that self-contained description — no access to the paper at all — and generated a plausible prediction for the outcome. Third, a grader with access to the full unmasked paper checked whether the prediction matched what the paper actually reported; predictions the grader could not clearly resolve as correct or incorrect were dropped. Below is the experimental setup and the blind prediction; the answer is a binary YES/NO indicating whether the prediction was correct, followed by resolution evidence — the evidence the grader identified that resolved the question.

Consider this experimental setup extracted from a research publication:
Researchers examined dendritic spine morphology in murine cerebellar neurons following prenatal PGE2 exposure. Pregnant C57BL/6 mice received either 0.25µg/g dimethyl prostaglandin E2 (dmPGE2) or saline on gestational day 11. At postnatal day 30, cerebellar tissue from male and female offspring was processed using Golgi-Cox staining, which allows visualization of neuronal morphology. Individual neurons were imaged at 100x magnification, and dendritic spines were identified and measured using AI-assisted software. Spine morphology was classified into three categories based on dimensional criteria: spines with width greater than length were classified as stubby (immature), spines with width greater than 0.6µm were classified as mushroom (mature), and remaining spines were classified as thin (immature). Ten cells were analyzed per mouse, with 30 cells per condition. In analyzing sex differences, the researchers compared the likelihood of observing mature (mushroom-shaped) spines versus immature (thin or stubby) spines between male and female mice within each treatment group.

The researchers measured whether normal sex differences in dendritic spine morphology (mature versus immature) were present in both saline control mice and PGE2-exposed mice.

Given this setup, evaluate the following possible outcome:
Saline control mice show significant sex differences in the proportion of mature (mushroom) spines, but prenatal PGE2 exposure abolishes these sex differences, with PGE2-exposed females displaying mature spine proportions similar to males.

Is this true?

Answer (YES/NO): YES